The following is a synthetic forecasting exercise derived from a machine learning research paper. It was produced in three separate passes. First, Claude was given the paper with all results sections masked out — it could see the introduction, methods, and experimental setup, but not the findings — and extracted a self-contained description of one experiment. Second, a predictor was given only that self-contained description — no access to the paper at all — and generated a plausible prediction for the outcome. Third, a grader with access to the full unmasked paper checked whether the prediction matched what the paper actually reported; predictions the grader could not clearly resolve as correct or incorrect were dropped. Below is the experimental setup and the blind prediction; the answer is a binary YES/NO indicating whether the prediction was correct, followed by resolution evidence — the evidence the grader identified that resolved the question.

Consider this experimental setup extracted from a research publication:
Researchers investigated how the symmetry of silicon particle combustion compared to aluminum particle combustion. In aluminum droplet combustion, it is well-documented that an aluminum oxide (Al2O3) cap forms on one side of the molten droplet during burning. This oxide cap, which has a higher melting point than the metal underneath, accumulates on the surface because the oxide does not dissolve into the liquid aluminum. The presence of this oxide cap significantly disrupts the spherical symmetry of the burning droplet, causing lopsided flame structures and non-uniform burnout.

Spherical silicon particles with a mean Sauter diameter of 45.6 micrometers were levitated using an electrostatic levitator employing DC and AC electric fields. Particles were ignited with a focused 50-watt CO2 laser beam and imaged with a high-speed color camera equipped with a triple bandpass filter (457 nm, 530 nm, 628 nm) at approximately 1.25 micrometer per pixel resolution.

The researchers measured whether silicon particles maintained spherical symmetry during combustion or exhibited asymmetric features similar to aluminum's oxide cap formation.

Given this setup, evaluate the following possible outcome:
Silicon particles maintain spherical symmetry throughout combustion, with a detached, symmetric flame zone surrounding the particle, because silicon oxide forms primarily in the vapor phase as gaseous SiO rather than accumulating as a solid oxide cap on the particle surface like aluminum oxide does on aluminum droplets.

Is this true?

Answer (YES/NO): YES